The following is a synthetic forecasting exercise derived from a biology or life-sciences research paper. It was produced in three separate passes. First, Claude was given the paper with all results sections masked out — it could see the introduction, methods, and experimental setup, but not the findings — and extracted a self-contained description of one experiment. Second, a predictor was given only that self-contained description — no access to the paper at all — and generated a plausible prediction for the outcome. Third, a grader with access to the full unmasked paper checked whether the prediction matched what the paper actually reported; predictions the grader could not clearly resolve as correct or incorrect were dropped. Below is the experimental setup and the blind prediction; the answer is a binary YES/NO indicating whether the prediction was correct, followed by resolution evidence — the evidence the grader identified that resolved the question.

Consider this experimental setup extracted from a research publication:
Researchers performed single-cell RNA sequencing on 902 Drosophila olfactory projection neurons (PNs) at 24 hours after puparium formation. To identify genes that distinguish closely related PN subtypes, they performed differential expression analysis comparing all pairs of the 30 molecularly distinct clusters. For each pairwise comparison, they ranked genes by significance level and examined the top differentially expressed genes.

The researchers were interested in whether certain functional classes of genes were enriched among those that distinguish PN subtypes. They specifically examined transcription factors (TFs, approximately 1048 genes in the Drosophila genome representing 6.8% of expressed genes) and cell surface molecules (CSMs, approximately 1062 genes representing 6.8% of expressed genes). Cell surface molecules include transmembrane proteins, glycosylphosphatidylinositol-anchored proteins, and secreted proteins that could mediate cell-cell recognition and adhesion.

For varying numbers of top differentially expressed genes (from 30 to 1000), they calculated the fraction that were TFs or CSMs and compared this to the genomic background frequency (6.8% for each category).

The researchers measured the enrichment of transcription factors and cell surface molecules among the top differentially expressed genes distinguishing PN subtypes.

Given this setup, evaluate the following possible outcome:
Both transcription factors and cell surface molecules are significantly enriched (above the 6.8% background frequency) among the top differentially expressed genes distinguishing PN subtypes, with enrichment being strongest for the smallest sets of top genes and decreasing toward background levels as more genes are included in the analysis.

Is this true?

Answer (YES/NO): YES